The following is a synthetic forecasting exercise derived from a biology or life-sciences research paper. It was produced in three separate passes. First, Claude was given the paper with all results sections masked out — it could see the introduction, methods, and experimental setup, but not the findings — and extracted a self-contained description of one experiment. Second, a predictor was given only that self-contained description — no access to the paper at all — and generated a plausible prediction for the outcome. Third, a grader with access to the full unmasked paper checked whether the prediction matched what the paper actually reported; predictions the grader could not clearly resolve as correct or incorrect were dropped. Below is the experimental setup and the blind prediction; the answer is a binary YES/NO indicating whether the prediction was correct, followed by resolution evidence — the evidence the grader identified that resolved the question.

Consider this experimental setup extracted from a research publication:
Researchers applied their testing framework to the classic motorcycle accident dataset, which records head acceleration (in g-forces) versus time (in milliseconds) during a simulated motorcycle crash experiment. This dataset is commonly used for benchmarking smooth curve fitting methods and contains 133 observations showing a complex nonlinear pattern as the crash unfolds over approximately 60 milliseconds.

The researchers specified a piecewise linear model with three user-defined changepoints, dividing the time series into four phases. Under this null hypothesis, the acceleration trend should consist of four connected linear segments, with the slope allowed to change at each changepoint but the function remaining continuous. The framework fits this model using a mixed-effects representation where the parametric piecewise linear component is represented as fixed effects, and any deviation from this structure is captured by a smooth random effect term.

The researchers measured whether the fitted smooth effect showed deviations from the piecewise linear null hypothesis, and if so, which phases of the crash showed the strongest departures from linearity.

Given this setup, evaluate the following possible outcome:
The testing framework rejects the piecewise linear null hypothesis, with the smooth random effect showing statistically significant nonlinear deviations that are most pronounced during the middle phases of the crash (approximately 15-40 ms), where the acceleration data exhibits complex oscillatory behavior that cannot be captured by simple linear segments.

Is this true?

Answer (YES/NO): NO